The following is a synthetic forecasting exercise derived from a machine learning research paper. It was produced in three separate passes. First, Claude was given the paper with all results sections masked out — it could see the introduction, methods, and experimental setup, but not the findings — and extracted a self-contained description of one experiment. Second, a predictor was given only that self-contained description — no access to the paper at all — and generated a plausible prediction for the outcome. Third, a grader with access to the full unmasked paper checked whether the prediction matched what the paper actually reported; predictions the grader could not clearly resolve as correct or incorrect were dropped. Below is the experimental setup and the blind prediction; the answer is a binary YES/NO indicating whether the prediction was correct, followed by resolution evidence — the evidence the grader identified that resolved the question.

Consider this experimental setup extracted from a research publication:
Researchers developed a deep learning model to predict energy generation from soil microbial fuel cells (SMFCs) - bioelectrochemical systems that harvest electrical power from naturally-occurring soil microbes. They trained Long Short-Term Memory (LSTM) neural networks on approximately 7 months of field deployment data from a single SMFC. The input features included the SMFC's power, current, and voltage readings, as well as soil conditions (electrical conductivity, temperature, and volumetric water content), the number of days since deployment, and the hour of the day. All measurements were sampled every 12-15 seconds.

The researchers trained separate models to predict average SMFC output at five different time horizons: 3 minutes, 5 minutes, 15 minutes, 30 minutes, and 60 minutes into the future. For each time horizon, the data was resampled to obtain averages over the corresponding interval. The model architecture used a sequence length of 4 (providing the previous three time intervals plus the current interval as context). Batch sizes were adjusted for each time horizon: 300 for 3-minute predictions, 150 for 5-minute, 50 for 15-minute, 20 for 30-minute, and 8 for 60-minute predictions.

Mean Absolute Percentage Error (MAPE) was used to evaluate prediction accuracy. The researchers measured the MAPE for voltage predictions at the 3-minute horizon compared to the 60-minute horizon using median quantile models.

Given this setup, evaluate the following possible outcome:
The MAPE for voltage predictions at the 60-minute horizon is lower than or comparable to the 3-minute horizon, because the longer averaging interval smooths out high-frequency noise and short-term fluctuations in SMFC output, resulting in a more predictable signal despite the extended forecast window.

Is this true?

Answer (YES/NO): NO